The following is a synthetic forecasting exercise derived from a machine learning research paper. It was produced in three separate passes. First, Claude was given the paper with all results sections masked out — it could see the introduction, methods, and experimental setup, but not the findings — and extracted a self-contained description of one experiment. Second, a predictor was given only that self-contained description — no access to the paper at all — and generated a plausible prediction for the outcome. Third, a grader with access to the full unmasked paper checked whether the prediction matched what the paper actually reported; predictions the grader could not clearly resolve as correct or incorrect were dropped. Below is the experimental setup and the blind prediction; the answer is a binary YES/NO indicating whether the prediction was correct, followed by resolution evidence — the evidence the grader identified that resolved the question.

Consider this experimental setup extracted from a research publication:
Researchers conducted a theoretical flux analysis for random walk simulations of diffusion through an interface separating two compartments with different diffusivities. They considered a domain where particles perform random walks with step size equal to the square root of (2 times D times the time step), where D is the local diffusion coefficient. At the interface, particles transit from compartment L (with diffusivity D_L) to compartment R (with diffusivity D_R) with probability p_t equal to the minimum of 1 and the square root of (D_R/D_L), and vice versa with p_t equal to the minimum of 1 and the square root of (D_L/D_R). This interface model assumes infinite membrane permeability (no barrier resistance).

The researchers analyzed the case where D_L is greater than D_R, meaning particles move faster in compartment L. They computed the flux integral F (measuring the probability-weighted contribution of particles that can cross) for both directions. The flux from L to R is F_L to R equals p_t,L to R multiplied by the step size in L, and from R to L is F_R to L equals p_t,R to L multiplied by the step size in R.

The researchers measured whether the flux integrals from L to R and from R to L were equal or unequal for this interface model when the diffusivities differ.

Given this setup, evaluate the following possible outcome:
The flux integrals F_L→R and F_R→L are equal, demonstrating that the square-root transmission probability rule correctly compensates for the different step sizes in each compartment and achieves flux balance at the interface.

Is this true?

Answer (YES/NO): YES